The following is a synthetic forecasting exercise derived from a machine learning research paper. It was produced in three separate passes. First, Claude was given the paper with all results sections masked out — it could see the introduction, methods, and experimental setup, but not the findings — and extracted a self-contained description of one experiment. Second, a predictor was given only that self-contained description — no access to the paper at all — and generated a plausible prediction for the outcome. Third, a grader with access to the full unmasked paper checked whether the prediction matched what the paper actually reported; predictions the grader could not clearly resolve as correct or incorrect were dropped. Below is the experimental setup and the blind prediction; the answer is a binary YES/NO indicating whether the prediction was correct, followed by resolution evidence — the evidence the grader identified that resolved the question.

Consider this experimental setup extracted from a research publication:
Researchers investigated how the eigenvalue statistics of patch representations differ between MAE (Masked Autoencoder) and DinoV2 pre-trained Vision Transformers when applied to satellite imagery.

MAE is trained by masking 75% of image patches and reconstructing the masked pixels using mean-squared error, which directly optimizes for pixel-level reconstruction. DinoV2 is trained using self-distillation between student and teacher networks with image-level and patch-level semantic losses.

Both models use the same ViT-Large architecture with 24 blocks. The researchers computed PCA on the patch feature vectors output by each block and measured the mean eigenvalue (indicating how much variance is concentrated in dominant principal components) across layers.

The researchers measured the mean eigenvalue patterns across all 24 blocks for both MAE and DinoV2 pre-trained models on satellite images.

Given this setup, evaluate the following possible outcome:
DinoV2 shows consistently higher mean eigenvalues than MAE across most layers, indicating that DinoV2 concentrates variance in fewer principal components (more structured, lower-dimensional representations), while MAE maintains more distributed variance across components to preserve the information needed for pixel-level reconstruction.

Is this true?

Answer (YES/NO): YES